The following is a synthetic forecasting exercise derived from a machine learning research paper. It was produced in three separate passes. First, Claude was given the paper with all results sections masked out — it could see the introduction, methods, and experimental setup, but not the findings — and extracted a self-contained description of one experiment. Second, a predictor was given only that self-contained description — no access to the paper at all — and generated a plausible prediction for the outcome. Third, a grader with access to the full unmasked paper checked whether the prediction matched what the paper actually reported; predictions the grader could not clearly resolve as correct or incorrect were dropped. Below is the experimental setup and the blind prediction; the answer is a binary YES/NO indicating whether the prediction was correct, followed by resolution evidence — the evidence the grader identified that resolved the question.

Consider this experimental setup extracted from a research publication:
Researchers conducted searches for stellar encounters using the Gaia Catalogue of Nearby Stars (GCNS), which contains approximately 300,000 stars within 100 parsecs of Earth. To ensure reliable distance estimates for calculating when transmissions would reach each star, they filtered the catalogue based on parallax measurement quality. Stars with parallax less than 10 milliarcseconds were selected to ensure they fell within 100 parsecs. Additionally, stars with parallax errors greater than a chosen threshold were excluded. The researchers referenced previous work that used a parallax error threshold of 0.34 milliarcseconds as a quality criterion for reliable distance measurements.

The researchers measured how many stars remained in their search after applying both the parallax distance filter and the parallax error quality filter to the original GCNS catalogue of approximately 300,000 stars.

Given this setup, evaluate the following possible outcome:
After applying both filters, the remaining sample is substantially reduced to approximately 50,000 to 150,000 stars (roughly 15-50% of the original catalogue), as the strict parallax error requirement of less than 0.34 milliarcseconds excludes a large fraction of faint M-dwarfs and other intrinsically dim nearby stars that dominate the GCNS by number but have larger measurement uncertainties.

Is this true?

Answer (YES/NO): NO